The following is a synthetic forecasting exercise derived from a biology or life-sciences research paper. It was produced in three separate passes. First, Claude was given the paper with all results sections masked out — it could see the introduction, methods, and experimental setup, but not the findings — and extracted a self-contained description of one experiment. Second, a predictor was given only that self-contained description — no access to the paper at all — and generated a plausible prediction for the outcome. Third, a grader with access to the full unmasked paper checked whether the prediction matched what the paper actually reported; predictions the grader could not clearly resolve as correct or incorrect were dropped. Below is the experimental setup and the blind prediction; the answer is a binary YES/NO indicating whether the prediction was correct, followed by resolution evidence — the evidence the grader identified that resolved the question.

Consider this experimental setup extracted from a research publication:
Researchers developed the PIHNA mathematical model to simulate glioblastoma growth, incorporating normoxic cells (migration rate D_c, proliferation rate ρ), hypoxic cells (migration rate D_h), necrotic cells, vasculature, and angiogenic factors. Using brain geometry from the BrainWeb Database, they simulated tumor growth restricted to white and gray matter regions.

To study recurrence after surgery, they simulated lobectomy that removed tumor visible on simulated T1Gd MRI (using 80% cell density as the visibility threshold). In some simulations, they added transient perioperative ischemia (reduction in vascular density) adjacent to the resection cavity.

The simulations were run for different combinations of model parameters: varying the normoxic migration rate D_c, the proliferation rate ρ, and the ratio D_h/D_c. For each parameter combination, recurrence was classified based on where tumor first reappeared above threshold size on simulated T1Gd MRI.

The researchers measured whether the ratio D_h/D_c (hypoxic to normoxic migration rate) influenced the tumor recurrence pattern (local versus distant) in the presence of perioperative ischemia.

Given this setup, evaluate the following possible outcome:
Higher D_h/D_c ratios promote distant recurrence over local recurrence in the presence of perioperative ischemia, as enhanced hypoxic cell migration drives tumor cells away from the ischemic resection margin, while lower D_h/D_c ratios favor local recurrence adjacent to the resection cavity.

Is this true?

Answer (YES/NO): YES